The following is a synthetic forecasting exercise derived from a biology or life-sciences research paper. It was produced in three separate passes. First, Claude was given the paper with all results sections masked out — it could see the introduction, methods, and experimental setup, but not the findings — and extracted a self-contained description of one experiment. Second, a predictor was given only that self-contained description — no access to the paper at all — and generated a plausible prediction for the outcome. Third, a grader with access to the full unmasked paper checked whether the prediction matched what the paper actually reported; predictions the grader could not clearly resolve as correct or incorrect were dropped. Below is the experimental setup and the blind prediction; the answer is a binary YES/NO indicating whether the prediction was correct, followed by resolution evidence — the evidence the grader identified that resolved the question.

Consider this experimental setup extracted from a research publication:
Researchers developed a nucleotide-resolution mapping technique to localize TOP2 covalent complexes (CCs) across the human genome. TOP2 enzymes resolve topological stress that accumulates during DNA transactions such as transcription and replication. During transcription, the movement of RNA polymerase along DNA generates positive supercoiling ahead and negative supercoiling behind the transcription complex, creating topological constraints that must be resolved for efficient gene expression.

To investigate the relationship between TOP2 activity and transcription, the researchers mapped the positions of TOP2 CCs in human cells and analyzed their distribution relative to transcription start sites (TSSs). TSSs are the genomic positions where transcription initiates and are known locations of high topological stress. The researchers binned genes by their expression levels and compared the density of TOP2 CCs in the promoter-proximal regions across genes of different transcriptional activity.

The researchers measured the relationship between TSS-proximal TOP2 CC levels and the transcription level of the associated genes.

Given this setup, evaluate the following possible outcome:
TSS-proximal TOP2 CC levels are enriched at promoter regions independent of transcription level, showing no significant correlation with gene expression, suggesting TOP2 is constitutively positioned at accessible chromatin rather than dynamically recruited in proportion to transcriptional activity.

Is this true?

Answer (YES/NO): NO